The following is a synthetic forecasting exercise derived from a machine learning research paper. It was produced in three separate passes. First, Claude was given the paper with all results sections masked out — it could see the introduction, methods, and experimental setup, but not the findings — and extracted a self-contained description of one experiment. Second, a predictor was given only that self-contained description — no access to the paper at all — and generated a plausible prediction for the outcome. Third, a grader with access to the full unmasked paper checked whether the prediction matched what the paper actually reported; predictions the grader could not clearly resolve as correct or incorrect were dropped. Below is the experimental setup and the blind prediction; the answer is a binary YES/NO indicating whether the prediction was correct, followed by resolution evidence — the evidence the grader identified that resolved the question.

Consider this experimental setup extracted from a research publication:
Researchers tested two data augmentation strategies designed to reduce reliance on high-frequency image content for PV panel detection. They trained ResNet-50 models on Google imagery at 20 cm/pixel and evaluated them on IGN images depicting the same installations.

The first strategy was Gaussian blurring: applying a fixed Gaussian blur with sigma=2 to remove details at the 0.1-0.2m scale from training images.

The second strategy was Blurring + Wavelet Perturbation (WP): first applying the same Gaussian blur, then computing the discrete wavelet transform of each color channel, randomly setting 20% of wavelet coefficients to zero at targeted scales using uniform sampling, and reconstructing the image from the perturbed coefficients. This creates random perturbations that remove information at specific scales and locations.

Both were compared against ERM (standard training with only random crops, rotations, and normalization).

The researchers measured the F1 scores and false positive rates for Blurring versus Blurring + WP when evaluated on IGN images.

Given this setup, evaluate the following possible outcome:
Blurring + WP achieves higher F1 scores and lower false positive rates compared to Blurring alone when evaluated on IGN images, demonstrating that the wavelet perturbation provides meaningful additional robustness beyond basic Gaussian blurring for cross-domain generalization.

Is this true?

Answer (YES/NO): NO